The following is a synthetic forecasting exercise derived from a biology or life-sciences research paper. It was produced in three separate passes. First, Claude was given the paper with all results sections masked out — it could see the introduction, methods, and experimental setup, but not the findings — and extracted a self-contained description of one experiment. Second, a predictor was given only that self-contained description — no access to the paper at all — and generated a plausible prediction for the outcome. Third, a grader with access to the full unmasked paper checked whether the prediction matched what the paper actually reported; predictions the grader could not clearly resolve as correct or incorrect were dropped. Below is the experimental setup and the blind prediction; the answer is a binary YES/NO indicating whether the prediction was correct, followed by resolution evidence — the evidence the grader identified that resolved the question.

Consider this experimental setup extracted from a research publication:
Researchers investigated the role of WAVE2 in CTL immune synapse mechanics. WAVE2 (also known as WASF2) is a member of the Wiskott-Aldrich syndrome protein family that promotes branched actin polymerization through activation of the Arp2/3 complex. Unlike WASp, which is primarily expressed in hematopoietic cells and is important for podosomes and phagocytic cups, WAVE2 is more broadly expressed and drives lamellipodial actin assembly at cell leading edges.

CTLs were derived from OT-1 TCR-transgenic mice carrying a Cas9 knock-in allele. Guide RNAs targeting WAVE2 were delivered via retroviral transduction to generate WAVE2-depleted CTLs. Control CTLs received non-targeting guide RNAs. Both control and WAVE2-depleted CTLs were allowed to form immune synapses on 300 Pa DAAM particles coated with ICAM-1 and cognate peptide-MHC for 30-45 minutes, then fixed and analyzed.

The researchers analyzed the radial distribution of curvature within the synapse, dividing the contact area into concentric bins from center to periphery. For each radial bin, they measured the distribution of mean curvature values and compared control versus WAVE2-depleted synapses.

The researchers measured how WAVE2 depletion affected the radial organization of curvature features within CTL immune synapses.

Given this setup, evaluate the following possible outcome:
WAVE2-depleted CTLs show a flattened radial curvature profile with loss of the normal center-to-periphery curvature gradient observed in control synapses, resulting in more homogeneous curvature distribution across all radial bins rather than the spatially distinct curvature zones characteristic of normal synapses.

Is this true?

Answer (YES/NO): NO